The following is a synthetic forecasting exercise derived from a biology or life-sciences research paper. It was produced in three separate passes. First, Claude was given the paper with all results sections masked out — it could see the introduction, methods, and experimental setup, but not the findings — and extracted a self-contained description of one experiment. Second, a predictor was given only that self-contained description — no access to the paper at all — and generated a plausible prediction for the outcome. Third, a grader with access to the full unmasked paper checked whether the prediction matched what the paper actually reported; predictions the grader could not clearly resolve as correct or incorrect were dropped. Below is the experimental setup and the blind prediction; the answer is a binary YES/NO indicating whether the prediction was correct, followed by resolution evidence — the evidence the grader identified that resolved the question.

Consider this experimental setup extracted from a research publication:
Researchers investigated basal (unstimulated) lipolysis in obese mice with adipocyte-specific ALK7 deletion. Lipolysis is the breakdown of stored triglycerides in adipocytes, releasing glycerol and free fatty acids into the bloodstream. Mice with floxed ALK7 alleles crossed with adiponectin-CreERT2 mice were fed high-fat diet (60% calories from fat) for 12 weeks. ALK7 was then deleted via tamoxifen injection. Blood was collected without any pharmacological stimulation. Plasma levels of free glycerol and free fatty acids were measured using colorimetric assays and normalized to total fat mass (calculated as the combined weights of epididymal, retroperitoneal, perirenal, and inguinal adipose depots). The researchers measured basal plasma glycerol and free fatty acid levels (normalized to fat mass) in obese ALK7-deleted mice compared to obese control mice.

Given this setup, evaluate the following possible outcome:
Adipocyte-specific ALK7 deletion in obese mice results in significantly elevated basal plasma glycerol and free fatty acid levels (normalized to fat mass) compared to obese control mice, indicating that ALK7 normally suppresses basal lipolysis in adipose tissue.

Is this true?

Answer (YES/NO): NO